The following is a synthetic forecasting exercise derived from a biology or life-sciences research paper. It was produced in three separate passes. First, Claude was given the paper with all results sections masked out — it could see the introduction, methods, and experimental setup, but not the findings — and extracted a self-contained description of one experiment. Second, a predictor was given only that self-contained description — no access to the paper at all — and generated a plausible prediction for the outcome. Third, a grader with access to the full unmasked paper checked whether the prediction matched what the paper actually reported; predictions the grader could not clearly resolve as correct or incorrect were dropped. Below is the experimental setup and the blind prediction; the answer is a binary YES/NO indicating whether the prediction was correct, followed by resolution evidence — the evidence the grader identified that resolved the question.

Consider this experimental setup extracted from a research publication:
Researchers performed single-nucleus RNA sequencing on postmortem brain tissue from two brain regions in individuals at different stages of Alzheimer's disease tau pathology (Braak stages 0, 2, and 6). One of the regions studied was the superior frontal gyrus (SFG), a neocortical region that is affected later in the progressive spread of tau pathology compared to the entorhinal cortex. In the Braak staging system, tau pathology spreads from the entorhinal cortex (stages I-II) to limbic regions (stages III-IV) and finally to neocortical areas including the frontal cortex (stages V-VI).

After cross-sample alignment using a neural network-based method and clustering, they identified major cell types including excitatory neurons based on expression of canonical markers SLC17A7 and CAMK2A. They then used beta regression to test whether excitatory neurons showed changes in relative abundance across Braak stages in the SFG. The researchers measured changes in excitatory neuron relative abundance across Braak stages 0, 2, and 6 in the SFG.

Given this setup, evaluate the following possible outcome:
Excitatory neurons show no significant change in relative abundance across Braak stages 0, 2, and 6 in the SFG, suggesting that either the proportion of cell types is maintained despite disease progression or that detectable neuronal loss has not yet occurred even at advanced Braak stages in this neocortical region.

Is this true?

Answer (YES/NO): YES